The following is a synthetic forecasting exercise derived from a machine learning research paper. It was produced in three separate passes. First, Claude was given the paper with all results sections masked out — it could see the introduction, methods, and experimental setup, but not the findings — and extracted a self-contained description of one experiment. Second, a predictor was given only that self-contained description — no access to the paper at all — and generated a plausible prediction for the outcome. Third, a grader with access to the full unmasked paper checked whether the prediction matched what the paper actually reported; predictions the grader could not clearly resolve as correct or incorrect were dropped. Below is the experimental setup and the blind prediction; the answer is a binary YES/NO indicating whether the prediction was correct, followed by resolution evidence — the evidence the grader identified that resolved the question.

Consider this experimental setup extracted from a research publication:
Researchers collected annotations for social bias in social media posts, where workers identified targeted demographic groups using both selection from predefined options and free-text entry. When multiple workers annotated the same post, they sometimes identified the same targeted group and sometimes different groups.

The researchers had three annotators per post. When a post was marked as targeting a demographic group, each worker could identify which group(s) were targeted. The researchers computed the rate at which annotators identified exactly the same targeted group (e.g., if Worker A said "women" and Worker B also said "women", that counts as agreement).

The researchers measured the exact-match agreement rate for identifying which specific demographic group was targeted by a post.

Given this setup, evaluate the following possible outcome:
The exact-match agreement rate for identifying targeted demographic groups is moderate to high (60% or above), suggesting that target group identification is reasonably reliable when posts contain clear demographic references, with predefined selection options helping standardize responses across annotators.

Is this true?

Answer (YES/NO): YES